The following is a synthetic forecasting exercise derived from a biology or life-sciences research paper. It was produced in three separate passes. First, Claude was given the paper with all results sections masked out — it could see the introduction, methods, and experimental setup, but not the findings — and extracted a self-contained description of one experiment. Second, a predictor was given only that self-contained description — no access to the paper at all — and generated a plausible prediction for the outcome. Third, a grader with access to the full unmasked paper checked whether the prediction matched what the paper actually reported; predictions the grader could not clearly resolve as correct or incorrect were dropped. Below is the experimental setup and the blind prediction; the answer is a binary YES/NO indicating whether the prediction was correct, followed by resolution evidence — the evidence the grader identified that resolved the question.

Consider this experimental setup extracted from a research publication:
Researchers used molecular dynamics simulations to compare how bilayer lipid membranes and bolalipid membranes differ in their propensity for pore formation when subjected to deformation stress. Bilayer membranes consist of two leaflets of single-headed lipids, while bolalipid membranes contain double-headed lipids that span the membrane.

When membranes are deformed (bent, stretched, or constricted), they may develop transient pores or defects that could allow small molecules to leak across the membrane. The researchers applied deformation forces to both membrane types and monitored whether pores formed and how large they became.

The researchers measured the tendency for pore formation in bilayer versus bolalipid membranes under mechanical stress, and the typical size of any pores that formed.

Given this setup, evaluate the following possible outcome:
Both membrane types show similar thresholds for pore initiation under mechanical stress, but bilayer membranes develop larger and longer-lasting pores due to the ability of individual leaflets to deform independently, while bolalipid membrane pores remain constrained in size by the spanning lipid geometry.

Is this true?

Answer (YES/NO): NO